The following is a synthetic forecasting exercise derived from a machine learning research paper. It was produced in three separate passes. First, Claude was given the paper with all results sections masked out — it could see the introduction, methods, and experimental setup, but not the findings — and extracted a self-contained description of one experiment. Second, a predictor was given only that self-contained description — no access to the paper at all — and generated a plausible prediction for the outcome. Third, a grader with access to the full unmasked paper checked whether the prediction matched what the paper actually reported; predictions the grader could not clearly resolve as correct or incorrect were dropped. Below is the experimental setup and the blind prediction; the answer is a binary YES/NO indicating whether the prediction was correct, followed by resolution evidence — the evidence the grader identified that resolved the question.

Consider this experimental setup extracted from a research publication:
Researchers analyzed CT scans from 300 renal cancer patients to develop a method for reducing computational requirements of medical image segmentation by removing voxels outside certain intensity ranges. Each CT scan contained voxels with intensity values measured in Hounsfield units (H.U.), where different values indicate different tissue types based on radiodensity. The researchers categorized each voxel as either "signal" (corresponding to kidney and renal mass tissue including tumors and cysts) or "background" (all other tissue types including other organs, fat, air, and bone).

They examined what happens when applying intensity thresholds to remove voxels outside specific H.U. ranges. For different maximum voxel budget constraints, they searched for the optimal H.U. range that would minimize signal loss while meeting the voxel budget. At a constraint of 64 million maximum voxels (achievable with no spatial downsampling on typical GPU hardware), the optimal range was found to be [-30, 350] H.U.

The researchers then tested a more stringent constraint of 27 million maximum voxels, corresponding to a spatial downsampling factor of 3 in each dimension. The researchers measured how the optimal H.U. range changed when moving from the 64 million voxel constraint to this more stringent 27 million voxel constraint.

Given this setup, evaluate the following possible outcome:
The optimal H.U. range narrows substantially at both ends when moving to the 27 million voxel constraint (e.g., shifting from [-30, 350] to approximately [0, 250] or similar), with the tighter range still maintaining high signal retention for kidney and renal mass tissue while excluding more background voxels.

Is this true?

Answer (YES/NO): NO